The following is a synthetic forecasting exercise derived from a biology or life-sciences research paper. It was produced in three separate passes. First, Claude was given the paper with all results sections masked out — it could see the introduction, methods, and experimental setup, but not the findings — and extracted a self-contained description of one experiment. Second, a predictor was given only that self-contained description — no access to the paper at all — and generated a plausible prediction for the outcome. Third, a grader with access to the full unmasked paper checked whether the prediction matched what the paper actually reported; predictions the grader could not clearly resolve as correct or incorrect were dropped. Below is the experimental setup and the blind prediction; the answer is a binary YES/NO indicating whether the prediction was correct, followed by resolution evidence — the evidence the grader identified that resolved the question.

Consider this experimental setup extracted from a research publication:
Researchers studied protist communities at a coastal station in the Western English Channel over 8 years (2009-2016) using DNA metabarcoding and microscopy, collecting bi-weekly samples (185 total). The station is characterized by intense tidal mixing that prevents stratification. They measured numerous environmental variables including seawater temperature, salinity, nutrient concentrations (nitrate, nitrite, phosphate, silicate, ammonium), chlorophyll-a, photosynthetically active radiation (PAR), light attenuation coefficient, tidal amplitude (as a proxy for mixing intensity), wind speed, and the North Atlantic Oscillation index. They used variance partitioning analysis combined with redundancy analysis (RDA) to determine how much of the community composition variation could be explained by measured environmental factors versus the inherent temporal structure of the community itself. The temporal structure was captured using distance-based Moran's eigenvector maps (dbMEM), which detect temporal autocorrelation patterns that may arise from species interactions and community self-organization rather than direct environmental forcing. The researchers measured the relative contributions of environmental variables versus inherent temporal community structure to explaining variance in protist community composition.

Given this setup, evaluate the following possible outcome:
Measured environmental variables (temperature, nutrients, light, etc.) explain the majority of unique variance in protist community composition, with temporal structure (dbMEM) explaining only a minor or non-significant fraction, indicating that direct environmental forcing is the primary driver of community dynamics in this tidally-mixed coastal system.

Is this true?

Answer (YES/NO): NO